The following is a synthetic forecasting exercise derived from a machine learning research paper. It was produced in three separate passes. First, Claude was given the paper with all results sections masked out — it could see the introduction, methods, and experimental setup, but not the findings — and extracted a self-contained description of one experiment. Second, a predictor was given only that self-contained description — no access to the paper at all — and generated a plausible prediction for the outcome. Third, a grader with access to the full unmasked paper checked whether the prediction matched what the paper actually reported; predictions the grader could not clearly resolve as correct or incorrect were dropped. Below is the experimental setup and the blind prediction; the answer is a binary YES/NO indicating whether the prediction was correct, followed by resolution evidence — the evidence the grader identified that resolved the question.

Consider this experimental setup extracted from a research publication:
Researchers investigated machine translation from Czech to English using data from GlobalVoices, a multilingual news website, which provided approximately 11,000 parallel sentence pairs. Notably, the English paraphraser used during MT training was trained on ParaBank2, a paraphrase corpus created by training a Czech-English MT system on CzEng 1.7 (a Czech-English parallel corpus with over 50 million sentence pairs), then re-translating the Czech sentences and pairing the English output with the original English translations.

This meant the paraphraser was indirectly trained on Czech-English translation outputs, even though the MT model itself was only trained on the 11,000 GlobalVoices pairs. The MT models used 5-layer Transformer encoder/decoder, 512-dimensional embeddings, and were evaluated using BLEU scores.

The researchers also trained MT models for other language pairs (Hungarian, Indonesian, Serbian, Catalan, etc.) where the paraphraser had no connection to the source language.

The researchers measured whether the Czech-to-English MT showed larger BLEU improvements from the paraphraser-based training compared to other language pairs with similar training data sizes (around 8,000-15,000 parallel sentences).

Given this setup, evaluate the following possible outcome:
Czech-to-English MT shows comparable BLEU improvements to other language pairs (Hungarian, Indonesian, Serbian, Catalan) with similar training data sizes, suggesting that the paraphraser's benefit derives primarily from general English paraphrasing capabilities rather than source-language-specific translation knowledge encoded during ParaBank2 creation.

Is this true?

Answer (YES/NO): NO